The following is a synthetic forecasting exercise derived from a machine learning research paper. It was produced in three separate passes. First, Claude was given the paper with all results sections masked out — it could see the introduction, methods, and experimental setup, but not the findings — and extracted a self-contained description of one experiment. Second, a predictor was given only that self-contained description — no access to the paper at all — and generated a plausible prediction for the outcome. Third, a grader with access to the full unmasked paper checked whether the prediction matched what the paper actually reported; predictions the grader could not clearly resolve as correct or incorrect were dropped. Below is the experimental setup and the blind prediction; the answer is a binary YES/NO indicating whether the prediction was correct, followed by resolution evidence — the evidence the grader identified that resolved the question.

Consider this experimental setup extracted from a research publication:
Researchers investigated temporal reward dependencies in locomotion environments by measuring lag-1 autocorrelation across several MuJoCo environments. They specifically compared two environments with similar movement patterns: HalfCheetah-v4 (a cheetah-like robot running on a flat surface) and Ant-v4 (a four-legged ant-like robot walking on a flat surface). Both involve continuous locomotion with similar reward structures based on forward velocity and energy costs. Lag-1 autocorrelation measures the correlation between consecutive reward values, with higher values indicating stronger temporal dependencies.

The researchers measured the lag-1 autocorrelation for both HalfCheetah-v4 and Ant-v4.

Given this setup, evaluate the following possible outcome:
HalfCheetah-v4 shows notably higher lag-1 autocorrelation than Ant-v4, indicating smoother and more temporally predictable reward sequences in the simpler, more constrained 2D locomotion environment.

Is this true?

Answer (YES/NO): NO